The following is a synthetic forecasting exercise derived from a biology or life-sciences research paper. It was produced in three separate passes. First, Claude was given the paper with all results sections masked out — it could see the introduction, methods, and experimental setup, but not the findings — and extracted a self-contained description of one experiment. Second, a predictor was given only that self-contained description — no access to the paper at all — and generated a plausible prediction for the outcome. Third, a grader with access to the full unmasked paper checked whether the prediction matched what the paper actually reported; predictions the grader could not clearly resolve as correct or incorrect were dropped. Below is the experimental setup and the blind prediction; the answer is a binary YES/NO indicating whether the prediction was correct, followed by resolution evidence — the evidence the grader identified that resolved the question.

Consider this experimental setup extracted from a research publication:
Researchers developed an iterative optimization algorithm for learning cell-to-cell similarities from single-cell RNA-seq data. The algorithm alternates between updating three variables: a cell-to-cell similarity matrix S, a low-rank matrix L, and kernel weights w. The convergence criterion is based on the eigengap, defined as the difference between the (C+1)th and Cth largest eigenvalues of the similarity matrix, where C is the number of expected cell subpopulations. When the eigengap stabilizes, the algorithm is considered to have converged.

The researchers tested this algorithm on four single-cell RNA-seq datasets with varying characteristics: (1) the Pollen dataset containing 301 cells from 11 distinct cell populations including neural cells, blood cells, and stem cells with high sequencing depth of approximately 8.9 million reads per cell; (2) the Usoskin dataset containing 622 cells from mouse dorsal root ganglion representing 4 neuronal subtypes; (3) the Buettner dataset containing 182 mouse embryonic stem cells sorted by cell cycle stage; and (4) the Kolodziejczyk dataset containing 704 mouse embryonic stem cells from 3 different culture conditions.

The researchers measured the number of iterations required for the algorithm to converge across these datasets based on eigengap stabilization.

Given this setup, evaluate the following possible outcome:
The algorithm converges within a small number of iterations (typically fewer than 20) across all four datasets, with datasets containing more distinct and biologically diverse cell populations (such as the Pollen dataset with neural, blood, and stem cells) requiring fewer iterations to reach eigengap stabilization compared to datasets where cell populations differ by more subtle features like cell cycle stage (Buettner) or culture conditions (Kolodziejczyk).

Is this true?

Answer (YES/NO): NO